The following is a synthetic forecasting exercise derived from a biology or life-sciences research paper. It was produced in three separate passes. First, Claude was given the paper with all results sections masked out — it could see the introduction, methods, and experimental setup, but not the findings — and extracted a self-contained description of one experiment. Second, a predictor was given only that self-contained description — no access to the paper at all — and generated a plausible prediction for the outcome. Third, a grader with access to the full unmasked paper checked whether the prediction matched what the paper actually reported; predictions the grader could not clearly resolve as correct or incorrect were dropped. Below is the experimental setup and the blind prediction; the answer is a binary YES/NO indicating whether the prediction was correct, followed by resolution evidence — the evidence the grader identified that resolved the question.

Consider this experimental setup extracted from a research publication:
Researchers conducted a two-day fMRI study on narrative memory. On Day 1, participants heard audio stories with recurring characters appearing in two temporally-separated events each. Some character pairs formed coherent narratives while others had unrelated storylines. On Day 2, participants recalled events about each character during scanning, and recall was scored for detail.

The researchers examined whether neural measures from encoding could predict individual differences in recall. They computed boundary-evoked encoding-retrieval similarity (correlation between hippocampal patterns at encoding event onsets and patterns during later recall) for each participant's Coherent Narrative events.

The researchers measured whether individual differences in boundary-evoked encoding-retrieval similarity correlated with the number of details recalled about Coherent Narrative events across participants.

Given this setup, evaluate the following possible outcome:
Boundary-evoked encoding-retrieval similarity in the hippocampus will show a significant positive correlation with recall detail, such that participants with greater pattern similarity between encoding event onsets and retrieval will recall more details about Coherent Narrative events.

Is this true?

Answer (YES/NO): YES